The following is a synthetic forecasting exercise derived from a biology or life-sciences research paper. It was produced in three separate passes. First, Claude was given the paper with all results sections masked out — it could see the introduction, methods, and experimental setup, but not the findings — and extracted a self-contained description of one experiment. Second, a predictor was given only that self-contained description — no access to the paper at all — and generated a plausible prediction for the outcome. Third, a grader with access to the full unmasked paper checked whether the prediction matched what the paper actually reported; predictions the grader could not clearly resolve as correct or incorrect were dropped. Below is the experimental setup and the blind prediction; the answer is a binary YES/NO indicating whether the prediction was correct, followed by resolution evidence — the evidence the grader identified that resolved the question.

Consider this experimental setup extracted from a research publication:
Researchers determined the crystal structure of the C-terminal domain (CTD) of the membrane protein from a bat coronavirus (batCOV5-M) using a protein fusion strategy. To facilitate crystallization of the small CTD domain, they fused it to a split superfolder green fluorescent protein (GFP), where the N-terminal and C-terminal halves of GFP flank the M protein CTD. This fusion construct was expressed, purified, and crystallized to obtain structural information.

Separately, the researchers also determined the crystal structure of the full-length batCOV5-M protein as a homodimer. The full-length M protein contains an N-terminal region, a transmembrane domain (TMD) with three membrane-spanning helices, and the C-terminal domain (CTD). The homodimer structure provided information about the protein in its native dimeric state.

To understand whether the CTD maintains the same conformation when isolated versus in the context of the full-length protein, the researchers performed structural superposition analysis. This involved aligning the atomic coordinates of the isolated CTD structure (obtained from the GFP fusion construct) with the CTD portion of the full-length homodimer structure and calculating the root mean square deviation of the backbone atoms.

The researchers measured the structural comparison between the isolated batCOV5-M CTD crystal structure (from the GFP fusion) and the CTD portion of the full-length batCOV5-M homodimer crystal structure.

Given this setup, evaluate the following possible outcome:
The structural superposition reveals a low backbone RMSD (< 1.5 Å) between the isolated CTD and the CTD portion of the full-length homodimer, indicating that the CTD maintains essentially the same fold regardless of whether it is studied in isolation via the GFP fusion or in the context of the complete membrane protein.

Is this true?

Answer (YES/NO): YES